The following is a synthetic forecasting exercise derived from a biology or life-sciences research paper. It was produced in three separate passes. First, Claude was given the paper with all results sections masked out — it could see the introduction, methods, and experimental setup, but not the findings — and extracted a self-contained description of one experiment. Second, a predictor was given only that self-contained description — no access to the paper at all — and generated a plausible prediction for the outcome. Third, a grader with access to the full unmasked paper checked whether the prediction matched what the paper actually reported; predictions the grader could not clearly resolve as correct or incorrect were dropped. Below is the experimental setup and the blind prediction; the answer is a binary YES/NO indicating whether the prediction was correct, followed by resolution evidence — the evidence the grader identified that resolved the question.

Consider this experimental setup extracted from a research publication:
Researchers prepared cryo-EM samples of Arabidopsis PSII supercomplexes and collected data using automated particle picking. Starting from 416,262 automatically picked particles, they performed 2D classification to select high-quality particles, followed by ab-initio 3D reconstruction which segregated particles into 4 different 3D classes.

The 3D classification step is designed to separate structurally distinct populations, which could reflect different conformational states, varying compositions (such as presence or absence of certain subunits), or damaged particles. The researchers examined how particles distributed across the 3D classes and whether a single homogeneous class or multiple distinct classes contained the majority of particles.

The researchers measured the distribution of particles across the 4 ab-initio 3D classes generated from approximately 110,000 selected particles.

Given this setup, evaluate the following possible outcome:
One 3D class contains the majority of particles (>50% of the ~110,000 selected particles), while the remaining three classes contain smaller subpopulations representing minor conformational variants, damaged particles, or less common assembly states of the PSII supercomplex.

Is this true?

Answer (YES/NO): YES